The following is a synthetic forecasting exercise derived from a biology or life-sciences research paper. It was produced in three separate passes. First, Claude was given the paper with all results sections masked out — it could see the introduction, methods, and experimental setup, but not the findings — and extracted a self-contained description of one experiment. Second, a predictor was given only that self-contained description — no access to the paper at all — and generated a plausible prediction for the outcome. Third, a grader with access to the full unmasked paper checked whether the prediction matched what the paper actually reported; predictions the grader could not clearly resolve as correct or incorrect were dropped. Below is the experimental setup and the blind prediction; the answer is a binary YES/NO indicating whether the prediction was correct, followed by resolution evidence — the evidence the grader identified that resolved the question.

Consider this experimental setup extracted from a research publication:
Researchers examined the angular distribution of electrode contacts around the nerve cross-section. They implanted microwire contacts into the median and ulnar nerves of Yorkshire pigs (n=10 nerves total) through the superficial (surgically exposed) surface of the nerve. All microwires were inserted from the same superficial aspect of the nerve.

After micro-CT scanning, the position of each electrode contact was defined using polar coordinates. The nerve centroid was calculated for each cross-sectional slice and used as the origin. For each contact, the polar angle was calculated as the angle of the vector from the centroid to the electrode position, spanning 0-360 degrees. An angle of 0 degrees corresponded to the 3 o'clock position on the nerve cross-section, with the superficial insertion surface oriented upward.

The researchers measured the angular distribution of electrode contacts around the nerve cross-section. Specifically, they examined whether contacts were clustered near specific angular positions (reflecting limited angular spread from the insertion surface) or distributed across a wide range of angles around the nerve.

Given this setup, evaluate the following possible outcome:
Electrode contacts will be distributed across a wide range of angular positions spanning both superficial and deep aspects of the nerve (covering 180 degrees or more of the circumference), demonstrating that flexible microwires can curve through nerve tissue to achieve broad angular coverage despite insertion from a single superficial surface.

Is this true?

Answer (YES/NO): YES